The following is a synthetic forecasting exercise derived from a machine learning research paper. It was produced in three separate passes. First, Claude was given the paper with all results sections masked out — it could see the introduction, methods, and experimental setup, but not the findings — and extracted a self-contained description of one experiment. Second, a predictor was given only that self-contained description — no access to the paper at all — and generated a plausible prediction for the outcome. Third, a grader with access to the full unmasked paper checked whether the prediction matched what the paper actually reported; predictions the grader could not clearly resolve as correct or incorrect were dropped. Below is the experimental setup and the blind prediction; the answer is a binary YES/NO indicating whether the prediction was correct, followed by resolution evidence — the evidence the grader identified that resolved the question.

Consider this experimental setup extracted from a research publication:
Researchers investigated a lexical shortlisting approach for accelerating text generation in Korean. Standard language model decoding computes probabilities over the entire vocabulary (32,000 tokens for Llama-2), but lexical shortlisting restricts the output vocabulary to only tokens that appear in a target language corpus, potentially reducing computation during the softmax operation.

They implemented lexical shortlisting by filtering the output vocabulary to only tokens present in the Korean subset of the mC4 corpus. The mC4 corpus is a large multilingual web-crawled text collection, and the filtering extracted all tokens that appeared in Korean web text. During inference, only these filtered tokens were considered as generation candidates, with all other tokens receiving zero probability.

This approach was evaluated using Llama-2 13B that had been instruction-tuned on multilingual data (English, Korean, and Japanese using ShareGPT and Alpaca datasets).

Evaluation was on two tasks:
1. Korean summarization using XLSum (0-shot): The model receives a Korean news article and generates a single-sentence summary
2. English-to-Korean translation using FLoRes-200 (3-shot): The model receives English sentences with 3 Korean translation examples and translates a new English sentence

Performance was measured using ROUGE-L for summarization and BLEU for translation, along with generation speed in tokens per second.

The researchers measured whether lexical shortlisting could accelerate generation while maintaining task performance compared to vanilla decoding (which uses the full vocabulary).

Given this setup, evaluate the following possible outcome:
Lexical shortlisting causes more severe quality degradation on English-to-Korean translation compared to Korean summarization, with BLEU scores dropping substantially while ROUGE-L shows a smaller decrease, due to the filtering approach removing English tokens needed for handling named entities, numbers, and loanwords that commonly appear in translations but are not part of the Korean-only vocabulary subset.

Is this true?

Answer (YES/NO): NO